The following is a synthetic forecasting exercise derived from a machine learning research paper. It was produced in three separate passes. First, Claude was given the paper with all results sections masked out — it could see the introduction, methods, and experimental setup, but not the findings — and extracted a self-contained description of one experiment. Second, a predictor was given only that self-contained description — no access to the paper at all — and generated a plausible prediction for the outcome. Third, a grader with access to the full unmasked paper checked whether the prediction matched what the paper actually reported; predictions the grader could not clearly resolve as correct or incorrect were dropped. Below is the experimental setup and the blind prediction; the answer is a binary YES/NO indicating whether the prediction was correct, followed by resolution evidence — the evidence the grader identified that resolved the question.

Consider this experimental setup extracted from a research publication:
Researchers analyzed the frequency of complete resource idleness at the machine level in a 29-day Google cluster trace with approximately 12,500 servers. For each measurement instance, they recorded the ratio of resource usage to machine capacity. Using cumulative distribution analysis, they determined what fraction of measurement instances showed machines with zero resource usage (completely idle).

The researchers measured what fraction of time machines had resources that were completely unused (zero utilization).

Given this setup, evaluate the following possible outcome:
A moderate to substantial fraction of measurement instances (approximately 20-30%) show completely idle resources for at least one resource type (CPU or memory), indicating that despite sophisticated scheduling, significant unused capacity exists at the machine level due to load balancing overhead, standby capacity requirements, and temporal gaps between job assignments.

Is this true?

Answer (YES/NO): NO